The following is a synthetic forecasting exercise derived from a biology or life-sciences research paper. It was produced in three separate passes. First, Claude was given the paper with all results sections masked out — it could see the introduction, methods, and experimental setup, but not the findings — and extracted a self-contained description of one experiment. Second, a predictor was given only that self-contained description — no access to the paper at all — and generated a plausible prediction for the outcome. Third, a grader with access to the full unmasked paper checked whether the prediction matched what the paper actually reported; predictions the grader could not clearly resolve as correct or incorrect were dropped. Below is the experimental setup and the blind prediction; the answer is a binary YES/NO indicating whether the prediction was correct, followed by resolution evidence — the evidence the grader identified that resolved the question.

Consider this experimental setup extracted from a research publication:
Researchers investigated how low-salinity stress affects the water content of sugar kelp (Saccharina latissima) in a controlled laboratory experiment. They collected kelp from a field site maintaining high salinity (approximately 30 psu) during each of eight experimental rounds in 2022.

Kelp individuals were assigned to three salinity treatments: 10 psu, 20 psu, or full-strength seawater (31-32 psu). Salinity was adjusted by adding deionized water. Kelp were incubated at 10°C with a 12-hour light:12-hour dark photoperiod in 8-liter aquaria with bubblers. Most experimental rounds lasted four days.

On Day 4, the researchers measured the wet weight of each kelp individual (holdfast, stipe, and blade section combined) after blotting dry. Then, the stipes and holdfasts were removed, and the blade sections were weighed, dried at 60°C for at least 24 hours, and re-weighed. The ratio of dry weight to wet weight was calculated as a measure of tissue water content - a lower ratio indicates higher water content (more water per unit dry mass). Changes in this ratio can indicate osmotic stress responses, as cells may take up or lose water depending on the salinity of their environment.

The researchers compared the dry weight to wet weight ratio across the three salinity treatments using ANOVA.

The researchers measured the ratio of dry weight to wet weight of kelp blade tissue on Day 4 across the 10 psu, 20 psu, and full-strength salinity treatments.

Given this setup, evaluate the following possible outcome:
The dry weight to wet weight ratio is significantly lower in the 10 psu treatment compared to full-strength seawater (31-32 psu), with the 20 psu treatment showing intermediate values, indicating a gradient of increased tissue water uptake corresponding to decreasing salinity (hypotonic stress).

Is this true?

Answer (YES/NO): NO